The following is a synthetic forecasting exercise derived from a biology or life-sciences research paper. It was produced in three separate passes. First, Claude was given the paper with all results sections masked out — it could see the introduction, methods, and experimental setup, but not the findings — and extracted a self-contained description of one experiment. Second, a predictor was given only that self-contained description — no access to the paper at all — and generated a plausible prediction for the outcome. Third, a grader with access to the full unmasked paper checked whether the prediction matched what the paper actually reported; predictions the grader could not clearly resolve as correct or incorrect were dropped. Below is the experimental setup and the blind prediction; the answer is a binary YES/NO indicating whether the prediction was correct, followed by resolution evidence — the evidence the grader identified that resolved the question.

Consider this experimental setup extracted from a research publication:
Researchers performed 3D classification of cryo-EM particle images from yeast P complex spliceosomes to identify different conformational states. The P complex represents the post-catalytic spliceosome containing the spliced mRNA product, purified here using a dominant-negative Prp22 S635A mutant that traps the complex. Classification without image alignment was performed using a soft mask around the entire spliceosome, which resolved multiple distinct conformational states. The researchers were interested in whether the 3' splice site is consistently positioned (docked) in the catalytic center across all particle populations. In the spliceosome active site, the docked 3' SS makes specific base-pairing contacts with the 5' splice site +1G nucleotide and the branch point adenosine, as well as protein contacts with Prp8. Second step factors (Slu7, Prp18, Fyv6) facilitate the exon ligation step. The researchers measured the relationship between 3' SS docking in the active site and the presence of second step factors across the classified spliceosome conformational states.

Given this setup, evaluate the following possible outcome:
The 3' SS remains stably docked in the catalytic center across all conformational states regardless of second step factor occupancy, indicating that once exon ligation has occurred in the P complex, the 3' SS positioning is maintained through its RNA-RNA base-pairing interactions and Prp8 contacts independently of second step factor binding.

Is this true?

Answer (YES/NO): NO